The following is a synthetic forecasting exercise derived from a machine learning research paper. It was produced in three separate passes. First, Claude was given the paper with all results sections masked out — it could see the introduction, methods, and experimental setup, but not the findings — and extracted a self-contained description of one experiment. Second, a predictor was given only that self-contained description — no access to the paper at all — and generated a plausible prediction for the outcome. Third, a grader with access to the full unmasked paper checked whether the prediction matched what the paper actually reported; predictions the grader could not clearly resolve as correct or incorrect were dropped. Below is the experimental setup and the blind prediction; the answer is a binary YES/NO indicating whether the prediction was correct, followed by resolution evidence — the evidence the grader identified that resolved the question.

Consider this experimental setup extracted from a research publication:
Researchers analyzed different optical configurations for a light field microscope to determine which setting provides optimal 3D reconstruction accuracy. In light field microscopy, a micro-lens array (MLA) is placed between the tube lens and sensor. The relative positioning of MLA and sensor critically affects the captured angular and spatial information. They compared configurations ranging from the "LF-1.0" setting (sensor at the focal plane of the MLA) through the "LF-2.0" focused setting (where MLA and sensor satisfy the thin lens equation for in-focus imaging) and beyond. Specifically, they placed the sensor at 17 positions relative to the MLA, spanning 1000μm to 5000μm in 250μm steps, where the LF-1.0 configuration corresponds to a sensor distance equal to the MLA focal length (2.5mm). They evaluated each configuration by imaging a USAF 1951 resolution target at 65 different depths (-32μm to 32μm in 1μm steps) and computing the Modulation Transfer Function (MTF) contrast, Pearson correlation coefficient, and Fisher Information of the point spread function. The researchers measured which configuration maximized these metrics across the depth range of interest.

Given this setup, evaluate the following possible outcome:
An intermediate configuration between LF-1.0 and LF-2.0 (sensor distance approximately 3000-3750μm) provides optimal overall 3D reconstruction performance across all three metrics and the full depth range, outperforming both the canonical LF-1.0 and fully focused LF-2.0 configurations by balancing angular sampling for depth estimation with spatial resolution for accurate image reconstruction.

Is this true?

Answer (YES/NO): NO